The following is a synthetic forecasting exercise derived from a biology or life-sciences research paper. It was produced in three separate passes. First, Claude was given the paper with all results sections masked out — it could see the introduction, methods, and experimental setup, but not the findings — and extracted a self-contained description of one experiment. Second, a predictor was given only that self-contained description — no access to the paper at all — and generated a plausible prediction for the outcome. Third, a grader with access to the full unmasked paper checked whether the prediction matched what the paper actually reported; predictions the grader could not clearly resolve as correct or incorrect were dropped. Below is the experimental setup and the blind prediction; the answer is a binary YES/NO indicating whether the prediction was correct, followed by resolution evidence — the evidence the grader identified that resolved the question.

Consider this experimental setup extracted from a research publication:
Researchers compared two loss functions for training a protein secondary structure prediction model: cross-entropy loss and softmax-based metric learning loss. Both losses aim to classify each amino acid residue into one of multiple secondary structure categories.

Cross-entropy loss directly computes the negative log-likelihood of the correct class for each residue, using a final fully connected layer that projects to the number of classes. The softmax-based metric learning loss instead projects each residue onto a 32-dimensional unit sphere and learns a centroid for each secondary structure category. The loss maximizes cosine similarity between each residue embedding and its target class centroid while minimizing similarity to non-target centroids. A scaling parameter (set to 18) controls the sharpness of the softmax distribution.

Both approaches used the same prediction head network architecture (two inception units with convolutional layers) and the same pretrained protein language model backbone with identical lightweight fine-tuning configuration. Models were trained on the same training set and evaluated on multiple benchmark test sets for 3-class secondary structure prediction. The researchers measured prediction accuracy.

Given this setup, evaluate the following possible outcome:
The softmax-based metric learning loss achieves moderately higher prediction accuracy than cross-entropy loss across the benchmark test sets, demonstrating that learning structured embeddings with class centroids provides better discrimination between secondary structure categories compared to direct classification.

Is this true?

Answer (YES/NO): NO